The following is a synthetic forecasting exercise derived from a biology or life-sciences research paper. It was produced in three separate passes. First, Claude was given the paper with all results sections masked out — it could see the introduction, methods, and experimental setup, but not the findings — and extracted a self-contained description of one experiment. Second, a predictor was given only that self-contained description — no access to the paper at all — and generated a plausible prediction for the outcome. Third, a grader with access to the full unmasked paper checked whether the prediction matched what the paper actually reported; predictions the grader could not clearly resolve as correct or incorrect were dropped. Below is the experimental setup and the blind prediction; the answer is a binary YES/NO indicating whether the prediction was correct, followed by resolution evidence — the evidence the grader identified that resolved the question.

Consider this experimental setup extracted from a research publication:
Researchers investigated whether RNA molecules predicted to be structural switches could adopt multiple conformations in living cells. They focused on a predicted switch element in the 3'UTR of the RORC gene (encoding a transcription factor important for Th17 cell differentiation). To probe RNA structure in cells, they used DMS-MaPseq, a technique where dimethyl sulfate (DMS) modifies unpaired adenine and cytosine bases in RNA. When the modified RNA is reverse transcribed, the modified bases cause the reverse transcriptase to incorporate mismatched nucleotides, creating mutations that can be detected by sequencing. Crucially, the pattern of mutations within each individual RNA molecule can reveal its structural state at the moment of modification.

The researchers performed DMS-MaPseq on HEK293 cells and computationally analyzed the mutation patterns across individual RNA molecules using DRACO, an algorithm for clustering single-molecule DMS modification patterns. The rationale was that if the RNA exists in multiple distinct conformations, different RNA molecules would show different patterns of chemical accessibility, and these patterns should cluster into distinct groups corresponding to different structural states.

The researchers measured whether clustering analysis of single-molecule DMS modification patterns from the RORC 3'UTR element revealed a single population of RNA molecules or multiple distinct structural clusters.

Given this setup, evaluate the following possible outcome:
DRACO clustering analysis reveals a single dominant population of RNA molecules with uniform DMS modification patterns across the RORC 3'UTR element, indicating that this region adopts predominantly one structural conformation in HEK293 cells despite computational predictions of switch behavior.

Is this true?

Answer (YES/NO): NO